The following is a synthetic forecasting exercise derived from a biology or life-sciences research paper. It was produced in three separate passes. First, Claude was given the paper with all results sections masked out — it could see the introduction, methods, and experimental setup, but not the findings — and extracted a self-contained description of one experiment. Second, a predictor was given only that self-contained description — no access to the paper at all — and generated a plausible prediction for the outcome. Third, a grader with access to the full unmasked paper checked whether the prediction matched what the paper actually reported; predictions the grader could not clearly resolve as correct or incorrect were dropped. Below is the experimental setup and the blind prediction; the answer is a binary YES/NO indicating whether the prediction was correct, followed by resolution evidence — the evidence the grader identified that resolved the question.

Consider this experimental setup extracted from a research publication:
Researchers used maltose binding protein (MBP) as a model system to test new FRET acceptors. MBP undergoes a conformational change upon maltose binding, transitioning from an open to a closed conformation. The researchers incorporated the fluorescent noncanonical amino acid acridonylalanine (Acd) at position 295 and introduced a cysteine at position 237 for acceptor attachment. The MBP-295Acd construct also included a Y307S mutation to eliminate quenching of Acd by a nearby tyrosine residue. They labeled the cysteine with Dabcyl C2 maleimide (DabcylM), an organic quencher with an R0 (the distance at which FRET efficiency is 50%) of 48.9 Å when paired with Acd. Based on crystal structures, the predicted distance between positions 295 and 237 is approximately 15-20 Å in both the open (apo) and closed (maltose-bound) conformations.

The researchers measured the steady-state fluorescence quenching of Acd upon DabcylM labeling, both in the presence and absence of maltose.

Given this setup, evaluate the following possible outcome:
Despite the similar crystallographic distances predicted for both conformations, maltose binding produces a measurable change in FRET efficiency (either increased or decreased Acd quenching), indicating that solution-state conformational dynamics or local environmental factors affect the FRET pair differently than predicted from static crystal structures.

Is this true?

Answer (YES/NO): NO